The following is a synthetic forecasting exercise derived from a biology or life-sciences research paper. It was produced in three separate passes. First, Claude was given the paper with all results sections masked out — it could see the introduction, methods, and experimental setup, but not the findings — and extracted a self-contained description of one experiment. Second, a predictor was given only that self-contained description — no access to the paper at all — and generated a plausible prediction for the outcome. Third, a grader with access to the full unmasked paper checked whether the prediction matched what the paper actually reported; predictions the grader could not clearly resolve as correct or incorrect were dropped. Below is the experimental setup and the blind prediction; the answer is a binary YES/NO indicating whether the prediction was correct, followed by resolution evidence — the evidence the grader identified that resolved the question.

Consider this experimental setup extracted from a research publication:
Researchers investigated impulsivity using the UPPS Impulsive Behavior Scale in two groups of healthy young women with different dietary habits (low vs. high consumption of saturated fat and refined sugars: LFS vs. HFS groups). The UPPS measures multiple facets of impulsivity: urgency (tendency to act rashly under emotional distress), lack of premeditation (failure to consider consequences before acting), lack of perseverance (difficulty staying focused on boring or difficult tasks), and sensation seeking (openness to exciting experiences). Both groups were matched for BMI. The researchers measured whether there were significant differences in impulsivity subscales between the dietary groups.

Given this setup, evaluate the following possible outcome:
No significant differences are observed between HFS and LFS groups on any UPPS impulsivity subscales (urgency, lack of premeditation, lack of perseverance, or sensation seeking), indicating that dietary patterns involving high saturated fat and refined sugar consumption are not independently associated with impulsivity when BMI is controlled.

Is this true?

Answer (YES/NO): NO